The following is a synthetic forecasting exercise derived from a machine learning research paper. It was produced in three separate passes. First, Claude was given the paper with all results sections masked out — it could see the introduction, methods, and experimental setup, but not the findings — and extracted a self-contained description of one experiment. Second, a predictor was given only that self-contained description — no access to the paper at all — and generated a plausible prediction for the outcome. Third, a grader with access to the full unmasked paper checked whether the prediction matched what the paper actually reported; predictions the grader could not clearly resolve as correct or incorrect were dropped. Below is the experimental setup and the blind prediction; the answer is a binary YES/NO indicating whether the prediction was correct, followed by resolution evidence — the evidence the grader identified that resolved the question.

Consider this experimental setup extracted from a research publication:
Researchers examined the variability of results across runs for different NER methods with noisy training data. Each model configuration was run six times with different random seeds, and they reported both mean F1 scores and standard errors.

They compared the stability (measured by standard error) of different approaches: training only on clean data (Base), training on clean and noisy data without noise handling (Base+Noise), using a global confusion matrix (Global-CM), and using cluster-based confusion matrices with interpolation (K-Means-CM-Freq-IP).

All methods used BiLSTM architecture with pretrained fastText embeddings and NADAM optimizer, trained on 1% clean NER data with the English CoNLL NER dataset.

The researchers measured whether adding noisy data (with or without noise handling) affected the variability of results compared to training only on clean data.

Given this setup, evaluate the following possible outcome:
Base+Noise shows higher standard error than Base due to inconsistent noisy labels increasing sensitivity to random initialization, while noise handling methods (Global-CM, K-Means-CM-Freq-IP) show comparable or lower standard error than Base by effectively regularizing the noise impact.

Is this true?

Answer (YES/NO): NO